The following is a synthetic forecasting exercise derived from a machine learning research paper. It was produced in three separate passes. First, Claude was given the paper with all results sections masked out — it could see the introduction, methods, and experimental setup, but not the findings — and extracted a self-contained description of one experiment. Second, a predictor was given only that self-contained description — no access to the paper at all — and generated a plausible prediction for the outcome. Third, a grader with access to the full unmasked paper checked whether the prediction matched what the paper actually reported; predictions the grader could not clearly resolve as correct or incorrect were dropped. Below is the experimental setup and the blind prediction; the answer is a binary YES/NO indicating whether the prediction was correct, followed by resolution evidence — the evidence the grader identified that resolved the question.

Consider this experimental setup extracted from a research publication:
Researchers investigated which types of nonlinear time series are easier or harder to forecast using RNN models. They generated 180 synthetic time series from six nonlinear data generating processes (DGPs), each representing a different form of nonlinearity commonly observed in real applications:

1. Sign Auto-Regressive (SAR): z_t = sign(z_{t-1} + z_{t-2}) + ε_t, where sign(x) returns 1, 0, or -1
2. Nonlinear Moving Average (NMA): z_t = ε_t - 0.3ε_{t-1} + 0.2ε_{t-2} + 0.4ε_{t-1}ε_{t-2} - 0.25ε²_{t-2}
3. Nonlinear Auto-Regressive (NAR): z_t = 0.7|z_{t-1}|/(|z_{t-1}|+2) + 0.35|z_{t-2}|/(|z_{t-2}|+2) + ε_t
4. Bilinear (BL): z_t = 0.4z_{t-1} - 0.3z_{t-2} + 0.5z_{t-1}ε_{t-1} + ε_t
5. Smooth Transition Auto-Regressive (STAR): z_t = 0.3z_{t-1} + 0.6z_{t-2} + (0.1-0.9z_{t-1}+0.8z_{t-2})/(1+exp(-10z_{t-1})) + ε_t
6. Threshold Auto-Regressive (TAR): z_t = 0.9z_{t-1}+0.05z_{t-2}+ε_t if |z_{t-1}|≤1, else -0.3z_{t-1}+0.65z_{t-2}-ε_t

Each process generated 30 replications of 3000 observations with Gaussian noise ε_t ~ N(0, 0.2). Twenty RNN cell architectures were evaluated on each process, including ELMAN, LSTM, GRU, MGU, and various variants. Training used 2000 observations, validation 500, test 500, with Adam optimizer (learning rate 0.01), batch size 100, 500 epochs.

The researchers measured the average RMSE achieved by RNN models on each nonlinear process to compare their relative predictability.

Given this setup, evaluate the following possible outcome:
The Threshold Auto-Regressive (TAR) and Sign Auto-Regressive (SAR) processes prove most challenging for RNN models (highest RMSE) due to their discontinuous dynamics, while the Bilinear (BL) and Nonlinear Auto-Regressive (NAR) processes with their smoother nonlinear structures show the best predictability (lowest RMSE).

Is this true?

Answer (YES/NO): NO